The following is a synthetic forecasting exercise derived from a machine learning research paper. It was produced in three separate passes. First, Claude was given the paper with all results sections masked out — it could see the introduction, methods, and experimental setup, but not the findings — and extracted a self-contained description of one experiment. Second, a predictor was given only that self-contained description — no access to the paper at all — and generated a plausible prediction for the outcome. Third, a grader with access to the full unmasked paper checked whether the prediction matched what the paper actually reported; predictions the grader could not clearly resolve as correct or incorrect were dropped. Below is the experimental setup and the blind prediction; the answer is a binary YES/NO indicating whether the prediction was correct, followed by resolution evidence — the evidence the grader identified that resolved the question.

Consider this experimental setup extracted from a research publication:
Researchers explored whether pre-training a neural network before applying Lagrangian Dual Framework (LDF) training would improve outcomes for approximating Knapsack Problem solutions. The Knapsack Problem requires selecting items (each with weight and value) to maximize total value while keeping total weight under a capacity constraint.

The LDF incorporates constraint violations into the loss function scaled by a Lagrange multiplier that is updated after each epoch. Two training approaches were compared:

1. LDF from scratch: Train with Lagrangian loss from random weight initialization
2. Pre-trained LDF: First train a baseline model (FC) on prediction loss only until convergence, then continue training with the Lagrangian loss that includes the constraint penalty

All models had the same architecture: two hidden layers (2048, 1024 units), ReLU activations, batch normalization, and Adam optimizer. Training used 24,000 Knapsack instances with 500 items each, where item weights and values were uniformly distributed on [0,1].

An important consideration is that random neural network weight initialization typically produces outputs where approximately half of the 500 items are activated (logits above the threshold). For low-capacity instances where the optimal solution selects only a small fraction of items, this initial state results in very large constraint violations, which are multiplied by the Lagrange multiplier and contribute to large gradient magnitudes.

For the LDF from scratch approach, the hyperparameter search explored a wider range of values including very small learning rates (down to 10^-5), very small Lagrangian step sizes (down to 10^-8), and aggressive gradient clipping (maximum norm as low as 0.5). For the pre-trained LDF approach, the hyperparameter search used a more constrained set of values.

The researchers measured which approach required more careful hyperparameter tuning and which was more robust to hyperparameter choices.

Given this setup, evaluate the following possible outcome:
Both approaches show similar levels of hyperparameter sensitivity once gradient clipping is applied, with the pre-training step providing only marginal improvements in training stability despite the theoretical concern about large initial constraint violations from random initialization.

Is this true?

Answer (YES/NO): NO